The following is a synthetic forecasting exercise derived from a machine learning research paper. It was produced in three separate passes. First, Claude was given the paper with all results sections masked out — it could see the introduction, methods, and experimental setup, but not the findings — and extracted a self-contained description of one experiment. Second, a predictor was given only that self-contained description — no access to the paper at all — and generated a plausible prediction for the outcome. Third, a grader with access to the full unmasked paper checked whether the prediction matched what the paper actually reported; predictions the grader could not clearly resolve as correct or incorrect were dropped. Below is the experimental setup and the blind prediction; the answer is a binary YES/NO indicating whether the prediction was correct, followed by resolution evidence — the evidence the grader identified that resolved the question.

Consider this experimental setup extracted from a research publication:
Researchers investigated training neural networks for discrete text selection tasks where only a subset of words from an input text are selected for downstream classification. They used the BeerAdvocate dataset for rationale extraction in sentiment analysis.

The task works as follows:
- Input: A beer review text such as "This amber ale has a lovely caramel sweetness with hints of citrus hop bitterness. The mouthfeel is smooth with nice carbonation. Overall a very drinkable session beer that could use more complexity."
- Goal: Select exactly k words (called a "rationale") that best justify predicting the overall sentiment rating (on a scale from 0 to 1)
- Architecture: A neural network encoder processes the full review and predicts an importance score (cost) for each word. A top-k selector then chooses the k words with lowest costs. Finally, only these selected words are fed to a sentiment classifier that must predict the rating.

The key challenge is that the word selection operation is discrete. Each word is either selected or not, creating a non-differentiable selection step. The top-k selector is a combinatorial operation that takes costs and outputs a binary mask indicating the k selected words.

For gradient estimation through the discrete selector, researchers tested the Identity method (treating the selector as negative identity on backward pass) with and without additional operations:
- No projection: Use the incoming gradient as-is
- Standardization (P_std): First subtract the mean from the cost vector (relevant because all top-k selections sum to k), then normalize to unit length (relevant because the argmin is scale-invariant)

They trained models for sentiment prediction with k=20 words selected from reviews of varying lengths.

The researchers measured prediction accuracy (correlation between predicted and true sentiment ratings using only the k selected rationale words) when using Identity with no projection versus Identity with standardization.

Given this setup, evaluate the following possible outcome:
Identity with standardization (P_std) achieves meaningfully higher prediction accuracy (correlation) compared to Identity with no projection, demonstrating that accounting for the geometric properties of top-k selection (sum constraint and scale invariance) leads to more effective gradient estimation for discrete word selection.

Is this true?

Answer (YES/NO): YES